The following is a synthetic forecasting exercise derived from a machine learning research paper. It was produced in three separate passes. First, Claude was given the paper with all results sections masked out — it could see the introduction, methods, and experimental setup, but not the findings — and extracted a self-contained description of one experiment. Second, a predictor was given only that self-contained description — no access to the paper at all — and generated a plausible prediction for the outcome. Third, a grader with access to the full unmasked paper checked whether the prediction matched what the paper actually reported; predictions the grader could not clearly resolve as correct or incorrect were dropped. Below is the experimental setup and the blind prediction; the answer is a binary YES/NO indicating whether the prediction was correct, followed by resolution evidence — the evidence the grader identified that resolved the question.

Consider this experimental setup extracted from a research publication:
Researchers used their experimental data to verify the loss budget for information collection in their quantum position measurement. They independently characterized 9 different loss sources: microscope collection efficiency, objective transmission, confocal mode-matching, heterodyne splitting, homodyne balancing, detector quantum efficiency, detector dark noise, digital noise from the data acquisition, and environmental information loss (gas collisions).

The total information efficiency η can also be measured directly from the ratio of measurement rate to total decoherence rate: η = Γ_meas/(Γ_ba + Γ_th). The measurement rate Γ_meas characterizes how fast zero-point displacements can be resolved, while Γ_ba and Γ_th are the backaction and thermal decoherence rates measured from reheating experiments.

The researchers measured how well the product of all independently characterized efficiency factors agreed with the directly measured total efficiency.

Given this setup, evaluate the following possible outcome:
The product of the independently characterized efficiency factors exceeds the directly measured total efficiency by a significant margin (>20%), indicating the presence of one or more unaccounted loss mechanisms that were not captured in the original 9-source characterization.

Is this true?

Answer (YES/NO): NO